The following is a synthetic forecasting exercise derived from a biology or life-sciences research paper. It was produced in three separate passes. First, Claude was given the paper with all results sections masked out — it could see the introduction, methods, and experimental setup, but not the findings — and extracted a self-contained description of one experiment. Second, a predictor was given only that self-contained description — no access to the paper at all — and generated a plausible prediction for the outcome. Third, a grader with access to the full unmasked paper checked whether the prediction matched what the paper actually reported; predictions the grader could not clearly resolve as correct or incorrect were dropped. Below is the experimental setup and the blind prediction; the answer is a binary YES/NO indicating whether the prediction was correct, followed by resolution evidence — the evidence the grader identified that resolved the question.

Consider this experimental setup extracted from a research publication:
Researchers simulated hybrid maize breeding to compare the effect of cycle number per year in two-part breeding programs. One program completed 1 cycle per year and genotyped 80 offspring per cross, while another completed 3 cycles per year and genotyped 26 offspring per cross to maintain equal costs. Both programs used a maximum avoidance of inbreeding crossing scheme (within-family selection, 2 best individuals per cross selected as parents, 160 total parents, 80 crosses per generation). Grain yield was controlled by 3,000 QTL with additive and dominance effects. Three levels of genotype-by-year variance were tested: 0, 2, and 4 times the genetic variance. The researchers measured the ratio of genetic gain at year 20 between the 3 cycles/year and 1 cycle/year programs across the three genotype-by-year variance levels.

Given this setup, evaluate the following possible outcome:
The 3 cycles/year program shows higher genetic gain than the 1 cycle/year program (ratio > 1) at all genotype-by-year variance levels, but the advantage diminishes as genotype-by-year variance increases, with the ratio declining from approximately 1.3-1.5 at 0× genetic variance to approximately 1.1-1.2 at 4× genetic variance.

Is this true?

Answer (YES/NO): NO